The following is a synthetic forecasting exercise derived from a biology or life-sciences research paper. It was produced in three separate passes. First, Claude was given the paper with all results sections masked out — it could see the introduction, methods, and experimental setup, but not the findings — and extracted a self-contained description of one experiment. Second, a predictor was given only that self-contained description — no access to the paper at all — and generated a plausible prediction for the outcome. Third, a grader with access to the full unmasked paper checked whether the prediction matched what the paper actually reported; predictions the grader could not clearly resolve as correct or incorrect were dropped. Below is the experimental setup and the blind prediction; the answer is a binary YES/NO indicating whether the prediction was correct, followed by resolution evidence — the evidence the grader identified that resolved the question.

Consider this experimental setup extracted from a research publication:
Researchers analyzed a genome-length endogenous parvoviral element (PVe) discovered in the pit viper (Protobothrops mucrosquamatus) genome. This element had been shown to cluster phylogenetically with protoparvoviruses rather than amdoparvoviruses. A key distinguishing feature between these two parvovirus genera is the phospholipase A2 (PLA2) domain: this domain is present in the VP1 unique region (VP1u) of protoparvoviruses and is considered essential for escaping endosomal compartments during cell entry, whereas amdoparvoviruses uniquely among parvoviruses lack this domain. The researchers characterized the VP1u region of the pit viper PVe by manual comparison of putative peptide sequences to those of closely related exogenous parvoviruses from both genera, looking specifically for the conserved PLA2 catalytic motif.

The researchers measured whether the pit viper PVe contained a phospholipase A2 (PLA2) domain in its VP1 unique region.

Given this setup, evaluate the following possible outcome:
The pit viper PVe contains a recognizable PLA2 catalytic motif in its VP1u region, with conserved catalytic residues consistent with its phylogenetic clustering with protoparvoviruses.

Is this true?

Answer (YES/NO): NO